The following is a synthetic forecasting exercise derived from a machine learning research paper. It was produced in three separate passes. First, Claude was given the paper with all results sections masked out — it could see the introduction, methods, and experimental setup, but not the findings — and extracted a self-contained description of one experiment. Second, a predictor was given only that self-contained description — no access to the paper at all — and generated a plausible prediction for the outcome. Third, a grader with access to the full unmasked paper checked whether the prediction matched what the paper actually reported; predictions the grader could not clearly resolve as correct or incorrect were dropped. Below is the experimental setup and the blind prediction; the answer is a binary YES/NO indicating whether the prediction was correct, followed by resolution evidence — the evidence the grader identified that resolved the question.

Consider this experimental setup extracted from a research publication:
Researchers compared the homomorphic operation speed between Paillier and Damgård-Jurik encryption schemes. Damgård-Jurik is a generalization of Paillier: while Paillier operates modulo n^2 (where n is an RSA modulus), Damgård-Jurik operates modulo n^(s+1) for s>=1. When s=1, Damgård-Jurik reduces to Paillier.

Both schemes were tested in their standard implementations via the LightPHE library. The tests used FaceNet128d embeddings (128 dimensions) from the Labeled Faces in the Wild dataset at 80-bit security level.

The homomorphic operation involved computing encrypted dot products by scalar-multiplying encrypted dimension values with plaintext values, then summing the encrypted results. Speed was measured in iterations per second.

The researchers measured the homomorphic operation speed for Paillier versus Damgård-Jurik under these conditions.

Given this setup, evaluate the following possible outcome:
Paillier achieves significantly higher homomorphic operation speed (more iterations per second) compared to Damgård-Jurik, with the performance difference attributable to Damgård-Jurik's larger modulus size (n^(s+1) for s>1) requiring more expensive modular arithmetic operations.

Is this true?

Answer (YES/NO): YES